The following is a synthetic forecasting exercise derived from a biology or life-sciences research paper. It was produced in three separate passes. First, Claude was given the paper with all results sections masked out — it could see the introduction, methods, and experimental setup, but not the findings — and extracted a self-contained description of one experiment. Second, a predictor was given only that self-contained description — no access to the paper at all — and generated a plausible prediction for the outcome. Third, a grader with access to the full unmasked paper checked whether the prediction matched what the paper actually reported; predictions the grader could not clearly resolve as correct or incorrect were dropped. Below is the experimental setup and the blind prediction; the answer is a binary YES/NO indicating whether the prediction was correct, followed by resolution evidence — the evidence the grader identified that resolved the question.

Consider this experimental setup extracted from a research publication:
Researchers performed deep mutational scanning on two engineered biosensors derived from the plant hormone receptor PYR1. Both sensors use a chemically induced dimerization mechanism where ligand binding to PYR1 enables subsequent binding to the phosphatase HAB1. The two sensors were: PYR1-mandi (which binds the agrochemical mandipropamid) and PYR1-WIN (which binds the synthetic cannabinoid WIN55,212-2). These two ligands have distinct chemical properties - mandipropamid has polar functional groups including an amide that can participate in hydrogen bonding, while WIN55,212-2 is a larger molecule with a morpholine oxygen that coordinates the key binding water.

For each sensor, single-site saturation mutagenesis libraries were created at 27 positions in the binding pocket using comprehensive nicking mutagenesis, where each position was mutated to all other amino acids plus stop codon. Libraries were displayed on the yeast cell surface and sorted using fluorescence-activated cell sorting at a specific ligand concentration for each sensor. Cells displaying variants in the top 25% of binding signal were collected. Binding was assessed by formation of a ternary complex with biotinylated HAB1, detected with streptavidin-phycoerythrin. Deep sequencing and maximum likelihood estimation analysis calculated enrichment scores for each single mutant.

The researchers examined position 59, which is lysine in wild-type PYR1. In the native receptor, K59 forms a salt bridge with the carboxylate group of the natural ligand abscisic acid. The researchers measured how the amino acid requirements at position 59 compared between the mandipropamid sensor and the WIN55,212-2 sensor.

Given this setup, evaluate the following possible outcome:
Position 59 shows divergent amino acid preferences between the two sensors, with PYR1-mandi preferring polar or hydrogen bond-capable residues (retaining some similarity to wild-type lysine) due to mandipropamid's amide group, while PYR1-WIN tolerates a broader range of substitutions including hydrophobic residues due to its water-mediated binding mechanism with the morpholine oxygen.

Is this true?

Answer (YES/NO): NO